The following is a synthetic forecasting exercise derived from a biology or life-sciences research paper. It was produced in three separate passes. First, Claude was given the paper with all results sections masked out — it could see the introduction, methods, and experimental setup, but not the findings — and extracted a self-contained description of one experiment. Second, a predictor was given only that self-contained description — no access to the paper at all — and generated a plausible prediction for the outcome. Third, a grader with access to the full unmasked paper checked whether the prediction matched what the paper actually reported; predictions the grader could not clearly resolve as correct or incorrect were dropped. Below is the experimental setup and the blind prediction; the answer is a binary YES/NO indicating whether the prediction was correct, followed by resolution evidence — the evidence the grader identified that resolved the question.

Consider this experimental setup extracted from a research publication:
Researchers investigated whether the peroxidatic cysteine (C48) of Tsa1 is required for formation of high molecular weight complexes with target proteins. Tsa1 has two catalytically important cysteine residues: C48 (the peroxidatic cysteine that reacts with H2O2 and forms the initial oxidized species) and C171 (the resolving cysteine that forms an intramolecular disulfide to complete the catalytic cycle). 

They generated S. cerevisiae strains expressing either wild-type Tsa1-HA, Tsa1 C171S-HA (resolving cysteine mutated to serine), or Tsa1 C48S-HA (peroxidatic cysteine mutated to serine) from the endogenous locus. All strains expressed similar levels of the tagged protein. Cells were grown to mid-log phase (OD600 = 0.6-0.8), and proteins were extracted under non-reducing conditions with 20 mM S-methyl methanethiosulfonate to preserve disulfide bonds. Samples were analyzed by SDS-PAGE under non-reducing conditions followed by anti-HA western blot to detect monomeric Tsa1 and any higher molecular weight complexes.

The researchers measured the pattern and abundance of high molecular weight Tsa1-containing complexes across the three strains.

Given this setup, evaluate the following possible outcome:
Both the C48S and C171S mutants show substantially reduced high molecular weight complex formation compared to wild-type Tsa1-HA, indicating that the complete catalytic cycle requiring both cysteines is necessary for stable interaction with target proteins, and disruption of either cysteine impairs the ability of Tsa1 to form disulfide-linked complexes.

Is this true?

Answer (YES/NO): NO